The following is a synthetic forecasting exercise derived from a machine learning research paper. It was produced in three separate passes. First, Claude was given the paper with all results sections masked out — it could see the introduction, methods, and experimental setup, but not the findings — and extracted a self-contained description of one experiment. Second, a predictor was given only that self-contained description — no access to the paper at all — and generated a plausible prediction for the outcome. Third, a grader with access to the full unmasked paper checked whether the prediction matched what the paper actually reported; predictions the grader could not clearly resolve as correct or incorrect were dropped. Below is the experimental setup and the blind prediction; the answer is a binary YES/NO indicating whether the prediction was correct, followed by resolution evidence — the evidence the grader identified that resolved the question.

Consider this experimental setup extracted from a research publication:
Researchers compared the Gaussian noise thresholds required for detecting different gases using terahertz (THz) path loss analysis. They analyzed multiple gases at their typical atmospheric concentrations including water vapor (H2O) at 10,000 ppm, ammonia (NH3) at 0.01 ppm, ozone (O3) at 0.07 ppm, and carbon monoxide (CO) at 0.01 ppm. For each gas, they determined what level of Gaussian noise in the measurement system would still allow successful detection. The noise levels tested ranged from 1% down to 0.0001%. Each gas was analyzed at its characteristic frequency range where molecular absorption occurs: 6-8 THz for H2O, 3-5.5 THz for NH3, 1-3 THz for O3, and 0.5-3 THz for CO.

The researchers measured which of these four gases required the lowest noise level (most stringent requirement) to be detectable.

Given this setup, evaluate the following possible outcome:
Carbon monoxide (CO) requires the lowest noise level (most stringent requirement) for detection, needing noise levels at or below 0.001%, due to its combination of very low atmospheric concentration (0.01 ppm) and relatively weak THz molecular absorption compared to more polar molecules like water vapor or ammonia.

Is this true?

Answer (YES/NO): NO